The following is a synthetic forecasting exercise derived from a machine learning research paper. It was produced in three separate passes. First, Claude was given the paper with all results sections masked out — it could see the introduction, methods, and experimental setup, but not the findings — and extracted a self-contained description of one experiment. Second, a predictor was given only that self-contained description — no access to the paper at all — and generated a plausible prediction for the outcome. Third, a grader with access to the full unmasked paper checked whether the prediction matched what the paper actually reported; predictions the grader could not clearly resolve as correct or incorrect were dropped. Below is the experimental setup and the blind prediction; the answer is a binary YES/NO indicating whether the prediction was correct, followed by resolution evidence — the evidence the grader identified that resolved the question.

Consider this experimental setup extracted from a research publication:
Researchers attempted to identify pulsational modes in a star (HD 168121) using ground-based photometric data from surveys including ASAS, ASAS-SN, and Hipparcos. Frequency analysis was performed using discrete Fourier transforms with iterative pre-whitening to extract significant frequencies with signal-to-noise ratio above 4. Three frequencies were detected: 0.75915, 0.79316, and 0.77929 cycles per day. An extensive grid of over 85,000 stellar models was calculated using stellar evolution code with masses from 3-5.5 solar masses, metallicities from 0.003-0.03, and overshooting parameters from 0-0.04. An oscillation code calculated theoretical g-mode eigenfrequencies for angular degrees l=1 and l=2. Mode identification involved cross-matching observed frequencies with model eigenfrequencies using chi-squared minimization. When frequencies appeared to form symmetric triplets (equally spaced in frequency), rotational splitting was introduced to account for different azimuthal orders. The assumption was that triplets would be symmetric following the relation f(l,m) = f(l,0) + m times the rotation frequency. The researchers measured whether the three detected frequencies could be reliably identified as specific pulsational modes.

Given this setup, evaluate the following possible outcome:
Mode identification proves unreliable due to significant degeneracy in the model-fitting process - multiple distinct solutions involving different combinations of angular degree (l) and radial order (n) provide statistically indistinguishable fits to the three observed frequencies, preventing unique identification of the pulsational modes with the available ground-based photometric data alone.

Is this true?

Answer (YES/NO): NO